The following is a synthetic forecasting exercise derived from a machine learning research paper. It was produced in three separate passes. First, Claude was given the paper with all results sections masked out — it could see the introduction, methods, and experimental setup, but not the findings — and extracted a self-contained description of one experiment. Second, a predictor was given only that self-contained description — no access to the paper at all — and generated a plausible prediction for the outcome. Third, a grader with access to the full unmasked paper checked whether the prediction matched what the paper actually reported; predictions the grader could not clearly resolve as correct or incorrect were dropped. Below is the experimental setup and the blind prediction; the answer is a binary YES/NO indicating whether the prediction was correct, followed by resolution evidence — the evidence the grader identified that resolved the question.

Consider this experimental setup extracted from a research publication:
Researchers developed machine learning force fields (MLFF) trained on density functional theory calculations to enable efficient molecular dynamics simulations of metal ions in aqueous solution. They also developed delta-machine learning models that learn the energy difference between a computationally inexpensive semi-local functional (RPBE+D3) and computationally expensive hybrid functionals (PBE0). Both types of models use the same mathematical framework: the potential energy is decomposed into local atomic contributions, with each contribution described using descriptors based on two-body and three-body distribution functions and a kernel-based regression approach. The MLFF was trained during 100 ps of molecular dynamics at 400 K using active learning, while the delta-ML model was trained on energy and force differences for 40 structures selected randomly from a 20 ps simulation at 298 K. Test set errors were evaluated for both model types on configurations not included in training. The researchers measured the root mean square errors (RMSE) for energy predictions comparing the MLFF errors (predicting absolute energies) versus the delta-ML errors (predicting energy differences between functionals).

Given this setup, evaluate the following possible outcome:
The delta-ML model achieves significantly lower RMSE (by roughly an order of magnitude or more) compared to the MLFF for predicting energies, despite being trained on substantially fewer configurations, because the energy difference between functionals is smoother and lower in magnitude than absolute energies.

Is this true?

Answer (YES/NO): YES